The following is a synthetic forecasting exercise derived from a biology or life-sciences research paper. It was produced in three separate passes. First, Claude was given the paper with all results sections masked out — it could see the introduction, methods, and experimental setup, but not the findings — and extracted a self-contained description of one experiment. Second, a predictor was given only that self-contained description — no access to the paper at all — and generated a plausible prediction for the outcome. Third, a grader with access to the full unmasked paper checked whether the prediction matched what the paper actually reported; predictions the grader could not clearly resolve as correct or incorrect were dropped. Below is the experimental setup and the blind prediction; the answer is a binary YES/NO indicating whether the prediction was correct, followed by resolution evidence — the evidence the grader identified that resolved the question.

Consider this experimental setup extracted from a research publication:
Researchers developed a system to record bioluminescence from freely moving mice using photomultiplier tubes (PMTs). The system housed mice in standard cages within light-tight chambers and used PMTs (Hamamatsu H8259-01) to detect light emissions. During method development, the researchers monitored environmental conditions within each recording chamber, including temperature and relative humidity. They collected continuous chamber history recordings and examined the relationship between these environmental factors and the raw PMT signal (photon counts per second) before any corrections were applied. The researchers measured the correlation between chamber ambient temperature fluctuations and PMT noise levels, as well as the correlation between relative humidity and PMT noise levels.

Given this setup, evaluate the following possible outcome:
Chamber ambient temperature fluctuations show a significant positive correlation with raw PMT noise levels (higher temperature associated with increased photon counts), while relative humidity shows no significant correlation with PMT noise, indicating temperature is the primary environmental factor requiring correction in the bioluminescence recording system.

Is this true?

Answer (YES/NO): NO